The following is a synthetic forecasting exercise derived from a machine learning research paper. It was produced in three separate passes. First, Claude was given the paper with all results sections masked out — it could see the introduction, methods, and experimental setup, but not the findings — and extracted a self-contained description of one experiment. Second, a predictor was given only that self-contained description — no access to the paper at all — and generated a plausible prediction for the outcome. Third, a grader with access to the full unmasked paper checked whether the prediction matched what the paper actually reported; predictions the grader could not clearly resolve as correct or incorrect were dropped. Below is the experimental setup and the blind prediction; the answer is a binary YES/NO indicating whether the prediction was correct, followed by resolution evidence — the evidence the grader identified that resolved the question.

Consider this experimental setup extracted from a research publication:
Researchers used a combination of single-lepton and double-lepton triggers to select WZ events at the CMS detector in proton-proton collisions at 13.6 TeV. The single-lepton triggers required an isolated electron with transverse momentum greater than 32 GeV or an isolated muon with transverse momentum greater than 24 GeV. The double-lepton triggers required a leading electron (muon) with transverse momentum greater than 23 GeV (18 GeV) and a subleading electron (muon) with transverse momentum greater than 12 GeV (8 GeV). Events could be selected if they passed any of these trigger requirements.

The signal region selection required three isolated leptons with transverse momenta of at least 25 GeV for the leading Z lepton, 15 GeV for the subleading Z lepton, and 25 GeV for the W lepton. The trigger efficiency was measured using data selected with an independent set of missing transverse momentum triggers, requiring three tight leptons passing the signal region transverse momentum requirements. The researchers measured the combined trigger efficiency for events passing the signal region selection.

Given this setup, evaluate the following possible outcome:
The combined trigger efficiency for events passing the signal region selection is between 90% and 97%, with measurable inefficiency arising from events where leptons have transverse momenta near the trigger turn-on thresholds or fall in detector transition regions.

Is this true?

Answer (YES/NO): NO